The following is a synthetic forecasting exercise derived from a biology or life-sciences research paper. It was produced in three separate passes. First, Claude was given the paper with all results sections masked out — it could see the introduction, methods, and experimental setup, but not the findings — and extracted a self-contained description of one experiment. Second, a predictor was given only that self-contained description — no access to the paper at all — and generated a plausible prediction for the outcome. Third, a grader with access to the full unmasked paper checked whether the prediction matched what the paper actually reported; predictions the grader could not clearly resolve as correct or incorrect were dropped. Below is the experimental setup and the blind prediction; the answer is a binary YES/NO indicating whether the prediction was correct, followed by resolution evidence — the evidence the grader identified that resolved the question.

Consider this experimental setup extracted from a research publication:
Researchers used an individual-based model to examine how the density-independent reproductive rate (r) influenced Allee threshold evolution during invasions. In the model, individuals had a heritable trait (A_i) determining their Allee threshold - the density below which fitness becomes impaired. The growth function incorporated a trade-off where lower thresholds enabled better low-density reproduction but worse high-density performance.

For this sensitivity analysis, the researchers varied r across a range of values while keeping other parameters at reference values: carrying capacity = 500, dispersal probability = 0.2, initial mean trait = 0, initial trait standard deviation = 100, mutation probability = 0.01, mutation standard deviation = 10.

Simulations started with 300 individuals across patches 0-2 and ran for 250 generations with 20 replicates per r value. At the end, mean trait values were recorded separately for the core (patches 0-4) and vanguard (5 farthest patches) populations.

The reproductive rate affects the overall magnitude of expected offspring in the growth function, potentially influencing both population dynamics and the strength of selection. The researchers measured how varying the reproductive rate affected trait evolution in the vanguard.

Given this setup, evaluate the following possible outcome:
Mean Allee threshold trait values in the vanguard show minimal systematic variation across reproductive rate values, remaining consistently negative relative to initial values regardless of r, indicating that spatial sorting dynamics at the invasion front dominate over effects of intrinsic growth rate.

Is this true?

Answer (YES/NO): NO